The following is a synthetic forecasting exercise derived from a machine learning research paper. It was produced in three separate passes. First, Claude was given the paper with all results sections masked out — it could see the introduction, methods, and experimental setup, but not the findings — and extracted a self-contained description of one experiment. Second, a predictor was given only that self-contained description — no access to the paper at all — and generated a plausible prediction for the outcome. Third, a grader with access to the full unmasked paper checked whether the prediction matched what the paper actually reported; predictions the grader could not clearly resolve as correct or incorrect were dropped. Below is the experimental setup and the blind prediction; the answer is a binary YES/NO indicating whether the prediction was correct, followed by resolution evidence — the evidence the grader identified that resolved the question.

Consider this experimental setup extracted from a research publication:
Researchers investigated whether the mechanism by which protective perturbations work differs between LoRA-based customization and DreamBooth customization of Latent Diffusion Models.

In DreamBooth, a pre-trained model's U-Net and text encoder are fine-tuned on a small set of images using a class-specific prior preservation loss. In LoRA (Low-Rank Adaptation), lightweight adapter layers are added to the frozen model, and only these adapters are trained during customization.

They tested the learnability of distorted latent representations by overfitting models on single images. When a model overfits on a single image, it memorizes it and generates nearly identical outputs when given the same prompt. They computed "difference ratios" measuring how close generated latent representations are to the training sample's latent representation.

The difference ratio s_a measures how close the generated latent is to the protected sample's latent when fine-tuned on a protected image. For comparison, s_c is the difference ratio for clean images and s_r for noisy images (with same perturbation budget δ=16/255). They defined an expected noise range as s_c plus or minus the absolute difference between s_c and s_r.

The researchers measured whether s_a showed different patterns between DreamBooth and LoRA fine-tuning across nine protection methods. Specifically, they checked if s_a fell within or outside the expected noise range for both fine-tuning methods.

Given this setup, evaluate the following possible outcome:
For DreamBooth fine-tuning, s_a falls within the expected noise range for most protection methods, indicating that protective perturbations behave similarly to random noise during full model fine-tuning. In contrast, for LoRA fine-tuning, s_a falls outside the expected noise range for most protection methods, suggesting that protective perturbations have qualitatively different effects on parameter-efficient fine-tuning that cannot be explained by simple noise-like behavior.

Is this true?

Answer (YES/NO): NO